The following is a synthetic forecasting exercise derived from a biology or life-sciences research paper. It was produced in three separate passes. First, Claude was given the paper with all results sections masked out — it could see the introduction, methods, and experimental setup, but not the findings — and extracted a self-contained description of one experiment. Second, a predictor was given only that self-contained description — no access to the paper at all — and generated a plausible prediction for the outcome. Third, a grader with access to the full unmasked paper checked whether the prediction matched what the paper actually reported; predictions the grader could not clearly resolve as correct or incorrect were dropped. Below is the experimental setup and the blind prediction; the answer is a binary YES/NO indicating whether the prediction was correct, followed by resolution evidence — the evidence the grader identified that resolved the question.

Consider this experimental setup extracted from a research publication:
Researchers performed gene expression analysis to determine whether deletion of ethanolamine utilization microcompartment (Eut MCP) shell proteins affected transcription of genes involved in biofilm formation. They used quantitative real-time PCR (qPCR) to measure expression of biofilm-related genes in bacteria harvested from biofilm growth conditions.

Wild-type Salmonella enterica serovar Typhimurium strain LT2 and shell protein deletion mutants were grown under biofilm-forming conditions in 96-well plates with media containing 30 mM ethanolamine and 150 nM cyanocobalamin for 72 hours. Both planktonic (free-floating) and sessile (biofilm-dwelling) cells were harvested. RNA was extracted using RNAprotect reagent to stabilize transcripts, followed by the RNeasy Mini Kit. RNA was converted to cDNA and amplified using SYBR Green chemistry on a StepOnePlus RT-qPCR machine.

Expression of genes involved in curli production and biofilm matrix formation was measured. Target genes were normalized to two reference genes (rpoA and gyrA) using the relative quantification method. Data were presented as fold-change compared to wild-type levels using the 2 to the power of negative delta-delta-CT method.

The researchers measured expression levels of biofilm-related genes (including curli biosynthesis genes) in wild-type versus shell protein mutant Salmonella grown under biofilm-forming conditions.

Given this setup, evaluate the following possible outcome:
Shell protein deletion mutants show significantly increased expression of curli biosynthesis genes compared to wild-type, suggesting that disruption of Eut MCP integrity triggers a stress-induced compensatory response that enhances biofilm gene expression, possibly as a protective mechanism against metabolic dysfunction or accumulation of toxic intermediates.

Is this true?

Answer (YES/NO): NO